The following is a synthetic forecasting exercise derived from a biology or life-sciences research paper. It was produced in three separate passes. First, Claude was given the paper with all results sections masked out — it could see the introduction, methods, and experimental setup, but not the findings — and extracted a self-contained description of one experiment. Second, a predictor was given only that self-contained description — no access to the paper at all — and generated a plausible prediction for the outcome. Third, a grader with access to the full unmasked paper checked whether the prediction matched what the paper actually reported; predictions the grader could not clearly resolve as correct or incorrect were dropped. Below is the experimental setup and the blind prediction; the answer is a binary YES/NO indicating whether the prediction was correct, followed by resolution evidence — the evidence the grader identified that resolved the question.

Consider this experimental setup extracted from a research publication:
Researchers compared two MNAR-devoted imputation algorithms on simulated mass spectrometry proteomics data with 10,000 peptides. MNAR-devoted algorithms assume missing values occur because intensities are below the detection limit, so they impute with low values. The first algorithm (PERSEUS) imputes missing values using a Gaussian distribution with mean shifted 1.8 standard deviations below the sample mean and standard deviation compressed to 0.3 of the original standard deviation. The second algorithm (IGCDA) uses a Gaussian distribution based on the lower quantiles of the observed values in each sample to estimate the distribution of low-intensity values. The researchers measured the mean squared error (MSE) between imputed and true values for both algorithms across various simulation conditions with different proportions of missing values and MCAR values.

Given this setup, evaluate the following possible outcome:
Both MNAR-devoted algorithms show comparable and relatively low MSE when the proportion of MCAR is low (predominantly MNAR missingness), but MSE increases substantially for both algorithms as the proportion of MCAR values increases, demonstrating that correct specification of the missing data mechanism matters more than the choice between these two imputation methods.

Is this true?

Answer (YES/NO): NO